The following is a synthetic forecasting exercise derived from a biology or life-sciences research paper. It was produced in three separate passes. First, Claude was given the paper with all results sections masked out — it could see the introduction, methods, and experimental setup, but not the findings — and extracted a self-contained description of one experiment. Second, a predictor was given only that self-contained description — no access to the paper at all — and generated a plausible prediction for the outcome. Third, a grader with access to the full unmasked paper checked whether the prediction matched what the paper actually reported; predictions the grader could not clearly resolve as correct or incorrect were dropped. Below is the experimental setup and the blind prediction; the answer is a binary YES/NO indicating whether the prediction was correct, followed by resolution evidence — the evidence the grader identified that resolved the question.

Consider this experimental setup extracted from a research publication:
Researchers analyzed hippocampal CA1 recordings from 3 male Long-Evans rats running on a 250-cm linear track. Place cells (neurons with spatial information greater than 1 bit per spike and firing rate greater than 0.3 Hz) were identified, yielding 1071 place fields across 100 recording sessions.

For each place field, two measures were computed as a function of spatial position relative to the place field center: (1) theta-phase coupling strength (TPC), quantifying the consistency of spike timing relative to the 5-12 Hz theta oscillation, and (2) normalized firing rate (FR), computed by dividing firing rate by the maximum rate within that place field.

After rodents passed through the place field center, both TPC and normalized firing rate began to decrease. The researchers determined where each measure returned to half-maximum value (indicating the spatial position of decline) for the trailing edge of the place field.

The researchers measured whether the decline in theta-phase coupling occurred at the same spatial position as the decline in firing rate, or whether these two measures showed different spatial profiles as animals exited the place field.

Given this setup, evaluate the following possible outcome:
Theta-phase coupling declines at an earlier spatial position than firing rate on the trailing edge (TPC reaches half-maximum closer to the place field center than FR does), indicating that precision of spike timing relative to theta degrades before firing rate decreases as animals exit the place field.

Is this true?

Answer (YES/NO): NO